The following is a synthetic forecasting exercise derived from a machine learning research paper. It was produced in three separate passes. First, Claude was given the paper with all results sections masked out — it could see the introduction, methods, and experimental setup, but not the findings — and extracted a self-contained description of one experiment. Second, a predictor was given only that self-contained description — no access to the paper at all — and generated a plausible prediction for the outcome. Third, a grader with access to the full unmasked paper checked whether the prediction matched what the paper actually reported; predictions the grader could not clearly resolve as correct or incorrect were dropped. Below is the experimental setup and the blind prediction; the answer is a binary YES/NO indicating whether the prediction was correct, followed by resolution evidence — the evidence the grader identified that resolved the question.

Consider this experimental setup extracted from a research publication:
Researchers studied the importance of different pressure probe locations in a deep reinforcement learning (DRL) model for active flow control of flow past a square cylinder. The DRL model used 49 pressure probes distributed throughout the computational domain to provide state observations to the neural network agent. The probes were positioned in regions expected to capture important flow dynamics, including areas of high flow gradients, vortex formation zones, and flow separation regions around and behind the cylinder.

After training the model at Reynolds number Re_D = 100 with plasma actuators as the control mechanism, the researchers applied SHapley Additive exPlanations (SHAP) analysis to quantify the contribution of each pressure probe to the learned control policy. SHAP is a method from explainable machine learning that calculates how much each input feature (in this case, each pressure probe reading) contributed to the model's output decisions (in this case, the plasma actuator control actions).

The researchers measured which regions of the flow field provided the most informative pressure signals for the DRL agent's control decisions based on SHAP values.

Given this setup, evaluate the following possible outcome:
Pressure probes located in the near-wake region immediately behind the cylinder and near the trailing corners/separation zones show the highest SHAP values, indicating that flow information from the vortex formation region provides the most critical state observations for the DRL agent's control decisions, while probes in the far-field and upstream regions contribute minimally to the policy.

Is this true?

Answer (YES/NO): NO